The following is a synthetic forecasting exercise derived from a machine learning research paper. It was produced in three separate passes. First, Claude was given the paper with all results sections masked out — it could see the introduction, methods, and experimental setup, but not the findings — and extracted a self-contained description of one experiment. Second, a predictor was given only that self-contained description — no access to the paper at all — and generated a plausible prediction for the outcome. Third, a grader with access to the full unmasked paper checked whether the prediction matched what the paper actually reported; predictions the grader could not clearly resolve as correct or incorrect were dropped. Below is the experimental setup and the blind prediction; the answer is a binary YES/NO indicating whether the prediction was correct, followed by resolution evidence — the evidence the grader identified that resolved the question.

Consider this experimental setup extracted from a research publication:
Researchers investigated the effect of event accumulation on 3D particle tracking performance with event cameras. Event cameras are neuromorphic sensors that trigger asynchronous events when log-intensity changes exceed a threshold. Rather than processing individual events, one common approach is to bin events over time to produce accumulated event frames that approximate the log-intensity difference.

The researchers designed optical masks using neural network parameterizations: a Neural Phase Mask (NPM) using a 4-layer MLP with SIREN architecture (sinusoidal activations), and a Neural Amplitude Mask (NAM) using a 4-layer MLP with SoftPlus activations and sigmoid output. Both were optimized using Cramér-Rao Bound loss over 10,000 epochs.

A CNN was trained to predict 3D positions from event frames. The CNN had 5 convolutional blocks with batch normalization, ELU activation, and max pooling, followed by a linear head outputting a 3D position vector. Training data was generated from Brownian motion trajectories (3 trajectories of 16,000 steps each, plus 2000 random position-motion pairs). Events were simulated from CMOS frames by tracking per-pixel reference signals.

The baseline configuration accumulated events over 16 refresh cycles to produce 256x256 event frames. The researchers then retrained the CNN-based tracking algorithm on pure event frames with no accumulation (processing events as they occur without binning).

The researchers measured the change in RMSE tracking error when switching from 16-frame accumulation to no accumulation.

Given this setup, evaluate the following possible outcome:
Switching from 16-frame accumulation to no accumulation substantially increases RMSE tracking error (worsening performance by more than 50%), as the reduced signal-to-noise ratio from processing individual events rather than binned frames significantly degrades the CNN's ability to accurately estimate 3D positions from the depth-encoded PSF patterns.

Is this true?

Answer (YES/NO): NO